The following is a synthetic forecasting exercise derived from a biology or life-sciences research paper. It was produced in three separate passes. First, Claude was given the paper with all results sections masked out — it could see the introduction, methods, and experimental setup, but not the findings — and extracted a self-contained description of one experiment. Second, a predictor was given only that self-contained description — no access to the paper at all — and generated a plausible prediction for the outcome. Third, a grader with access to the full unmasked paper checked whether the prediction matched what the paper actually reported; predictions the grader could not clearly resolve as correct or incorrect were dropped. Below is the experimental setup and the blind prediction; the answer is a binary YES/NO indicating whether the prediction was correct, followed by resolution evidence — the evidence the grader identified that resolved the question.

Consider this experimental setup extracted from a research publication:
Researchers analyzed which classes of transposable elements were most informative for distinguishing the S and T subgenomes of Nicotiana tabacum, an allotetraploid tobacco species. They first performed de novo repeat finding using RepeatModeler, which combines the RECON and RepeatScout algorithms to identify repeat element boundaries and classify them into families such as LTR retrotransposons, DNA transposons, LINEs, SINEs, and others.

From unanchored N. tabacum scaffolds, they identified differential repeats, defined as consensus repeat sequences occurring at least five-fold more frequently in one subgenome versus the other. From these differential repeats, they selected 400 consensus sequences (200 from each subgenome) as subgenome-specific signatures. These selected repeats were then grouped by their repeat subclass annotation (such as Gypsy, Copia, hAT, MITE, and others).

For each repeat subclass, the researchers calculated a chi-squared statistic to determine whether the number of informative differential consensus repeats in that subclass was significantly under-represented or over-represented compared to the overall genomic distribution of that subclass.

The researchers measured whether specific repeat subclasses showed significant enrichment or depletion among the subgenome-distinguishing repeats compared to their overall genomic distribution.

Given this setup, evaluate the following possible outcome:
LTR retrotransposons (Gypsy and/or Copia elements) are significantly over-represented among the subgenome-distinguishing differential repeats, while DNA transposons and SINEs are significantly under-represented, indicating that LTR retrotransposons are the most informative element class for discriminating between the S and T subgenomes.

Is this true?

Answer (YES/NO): NO